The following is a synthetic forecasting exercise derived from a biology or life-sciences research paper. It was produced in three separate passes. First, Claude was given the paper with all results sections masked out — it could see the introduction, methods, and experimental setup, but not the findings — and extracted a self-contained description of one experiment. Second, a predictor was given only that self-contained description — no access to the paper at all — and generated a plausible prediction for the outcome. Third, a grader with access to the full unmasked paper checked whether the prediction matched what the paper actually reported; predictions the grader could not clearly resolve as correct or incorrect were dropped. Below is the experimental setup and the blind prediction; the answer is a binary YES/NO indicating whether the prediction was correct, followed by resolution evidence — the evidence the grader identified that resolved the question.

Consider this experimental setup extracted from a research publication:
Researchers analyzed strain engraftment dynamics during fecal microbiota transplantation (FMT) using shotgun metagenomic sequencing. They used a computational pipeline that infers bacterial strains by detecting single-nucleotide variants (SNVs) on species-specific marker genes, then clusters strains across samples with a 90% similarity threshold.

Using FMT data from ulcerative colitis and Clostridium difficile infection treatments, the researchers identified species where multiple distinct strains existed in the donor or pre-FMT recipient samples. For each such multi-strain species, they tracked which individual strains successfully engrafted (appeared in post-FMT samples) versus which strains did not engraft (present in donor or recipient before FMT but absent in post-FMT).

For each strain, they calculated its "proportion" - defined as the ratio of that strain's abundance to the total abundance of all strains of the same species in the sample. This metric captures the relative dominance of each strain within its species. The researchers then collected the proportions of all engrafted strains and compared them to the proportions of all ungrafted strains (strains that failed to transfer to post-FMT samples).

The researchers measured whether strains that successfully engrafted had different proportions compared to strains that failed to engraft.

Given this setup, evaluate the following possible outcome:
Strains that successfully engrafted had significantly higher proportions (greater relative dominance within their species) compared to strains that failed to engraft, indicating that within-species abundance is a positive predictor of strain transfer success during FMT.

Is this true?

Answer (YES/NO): YES